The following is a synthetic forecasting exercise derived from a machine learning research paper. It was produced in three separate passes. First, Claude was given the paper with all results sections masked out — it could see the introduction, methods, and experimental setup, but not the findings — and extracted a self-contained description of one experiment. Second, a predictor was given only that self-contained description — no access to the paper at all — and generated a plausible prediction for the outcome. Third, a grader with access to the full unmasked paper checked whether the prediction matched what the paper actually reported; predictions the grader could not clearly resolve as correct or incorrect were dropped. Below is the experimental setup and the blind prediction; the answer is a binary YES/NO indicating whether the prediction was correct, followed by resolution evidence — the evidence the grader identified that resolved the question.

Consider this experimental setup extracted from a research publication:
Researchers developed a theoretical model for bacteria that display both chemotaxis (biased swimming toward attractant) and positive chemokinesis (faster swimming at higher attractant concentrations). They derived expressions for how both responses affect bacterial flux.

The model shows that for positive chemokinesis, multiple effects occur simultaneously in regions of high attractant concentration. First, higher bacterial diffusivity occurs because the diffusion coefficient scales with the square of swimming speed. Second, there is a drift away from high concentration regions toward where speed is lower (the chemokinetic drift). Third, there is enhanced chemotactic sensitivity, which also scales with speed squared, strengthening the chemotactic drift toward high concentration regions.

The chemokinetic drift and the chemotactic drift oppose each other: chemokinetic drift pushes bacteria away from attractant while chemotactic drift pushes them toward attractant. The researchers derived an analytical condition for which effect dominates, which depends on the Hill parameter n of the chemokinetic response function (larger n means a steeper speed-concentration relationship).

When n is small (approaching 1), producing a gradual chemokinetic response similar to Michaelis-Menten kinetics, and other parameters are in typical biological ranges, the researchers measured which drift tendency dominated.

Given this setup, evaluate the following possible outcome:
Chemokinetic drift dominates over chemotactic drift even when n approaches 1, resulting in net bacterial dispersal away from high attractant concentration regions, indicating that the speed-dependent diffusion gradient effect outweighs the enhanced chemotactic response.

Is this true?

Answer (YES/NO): NO